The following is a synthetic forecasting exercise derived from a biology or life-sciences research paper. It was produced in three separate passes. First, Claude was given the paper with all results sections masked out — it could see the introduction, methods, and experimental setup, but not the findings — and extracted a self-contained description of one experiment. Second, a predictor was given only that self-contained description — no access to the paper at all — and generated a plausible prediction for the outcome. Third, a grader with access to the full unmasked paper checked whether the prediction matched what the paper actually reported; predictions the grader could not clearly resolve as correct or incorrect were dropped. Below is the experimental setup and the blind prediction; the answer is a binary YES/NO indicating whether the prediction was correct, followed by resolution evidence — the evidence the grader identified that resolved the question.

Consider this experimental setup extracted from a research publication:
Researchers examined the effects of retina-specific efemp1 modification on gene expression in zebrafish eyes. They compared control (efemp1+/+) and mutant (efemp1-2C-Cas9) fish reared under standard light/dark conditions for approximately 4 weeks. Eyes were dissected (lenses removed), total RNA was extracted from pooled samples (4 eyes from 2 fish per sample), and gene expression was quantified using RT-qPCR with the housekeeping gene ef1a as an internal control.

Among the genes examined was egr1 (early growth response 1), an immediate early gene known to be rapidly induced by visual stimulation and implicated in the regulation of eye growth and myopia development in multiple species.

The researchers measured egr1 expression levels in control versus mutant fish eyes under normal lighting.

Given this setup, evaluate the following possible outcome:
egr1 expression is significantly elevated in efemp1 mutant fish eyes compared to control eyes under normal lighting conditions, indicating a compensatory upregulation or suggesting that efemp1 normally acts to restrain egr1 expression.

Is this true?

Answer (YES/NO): YES